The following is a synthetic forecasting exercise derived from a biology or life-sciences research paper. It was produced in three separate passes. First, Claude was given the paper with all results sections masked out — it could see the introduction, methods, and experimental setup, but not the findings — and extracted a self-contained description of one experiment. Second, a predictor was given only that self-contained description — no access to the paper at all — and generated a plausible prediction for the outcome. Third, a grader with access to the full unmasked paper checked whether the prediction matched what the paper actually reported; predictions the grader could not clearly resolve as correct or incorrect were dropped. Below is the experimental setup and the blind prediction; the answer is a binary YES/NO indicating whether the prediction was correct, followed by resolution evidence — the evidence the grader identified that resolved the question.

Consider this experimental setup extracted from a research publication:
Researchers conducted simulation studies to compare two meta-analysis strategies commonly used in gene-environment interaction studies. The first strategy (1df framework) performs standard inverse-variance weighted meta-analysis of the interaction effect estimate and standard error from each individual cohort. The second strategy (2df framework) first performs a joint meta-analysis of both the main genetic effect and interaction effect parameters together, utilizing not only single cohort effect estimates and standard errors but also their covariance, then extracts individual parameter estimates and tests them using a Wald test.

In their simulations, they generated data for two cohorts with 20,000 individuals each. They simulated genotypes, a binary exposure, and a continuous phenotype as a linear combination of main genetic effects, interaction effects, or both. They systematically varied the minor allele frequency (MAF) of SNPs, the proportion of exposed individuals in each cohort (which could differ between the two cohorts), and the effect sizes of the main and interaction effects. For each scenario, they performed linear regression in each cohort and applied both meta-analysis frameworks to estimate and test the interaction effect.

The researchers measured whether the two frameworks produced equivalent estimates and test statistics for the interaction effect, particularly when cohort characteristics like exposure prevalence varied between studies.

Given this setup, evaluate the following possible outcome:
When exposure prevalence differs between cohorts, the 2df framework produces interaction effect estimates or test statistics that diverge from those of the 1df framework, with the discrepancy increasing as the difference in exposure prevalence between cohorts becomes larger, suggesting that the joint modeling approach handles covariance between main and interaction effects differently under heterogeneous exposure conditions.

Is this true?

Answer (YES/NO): NO